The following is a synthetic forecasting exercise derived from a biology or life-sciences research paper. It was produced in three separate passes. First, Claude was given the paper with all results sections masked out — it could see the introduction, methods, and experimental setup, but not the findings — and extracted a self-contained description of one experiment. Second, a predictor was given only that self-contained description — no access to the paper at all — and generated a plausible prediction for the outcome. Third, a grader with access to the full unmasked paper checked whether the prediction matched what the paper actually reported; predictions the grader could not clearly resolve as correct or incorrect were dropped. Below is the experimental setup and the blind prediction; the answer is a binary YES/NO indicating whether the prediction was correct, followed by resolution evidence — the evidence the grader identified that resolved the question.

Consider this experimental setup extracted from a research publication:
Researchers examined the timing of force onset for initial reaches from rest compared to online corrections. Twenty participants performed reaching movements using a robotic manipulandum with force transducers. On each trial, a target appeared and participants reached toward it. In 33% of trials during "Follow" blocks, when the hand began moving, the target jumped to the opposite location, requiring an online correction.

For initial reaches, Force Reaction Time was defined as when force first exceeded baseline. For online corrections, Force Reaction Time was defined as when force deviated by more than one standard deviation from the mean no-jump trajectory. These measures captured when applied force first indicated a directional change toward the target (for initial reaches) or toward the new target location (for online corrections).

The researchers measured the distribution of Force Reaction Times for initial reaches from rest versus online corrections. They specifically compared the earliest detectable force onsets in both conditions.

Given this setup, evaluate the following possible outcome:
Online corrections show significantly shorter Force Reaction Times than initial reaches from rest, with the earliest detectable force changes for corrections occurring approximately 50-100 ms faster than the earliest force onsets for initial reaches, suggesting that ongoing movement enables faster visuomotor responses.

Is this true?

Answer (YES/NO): NO